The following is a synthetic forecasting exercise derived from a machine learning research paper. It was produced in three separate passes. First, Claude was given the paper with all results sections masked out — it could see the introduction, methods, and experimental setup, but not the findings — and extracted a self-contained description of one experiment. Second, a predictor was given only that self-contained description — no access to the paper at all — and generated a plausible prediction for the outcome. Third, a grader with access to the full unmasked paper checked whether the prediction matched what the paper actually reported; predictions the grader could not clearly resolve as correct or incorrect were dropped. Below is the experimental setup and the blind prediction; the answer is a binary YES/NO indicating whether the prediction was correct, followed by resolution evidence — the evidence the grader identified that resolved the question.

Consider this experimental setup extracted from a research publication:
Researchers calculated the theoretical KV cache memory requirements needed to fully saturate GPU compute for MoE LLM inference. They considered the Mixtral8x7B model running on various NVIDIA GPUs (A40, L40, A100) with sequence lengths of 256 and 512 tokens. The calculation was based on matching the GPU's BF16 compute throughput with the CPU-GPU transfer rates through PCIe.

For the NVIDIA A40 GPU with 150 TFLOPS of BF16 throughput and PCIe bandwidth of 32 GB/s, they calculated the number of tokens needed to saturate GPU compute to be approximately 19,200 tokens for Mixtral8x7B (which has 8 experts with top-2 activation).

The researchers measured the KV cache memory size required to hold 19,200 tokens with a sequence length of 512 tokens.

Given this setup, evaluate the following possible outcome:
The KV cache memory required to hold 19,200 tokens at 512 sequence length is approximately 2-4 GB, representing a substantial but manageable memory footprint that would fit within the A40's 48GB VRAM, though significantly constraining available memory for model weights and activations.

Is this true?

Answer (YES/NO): NO